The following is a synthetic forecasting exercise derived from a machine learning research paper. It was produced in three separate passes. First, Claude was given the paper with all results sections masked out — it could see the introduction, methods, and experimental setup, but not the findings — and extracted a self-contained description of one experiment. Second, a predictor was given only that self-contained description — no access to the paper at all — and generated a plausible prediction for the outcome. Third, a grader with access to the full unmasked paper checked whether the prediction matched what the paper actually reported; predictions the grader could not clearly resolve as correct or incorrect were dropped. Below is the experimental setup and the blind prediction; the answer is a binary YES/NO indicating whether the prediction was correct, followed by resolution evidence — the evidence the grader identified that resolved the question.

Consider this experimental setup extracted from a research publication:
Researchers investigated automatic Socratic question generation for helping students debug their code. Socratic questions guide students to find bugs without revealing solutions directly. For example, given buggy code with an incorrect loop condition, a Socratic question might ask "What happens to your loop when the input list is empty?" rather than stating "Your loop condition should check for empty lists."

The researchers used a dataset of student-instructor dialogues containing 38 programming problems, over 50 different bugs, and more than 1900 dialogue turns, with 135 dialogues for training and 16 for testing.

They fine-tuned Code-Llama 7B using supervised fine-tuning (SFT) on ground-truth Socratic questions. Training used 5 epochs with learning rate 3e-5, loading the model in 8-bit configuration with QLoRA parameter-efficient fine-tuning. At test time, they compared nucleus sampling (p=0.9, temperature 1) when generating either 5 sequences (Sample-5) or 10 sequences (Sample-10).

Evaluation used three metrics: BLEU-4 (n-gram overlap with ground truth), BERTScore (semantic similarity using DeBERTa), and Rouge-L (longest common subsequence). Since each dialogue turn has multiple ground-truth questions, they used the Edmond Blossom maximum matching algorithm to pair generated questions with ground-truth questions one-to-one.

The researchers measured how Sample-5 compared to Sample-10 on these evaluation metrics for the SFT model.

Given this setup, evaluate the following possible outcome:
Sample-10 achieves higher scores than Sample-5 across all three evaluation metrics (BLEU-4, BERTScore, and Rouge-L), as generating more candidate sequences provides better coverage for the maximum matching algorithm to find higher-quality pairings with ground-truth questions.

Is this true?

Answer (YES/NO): NO